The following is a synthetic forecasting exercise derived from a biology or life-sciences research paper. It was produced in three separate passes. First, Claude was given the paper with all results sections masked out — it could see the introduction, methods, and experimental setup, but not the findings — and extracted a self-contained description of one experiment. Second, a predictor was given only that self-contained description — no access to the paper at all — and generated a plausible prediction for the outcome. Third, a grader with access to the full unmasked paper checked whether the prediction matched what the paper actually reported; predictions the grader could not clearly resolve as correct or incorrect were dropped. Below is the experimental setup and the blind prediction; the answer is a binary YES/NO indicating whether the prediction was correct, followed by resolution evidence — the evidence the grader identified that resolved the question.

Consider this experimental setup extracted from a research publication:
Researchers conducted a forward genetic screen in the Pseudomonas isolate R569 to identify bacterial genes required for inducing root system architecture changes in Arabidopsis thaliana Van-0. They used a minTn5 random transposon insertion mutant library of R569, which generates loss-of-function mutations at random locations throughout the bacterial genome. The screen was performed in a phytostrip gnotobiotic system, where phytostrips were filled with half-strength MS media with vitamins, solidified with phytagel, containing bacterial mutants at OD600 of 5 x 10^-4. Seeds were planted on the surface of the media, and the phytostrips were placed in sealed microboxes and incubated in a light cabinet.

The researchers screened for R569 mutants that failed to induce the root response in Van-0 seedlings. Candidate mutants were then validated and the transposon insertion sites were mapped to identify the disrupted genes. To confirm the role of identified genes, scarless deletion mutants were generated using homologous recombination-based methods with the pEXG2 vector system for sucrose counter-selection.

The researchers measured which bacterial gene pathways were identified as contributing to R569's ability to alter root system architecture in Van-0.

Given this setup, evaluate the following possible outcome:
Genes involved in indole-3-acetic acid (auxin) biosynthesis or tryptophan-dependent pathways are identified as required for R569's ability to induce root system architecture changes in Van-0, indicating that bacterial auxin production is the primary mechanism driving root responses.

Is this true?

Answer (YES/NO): NO